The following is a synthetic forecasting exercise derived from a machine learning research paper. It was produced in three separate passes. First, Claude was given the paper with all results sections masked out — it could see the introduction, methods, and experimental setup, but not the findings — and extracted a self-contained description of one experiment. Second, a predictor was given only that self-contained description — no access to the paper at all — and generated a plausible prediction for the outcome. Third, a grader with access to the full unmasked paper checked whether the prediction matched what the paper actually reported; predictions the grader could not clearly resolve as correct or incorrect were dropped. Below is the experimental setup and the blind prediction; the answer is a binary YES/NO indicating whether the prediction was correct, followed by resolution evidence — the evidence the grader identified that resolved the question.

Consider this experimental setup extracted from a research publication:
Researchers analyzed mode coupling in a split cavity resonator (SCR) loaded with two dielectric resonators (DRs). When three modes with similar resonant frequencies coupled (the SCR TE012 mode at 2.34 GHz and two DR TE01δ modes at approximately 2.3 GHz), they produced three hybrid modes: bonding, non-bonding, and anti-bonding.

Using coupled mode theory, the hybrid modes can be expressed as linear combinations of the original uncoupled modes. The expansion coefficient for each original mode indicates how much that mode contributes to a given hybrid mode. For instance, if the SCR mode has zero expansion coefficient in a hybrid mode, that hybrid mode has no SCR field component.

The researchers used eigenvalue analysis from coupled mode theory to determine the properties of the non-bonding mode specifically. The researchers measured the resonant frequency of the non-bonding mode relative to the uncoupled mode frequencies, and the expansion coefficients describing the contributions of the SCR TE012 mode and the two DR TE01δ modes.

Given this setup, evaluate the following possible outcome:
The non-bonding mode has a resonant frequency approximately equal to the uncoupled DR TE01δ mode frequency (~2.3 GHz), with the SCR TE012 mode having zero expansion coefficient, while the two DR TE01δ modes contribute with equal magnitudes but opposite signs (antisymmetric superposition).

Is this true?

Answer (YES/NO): NO